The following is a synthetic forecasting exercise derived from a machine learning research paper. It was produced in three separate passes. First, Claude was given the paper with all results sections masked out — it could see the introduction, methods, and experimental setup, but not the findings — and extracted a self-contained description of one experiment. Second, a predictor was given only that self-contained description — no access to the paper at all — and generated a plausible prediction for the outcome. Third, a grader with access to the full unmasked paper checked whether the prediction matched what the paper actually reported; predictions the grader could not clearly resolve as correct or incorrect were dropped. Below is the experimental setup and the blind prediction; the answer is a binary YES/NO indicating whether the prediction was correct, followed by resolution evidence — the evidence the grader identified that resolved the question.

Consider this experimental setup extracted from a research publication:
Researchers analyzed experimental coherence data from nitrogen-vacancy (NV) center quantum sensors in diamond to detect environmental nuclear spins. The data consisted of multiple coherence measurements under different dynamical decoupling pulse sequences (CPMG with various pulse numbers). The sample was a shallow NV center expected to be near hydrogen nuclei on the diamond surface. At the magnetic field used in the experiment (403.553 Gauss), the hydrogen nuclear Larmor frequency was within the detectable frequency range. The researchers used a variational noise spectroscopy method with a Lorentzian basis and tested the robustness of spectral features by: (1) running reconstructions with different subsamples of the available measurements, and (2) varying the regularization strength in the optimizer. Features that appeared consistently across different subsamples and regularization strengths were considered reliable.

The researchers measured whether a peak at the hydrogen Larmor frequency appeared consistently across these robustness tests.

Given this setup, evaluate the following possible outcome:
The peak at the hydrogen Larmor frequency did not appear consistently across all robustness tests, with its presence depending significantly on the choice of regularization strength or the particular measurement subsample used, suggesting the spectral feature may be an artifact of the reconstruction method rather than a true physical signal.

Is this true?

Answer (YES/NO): NO